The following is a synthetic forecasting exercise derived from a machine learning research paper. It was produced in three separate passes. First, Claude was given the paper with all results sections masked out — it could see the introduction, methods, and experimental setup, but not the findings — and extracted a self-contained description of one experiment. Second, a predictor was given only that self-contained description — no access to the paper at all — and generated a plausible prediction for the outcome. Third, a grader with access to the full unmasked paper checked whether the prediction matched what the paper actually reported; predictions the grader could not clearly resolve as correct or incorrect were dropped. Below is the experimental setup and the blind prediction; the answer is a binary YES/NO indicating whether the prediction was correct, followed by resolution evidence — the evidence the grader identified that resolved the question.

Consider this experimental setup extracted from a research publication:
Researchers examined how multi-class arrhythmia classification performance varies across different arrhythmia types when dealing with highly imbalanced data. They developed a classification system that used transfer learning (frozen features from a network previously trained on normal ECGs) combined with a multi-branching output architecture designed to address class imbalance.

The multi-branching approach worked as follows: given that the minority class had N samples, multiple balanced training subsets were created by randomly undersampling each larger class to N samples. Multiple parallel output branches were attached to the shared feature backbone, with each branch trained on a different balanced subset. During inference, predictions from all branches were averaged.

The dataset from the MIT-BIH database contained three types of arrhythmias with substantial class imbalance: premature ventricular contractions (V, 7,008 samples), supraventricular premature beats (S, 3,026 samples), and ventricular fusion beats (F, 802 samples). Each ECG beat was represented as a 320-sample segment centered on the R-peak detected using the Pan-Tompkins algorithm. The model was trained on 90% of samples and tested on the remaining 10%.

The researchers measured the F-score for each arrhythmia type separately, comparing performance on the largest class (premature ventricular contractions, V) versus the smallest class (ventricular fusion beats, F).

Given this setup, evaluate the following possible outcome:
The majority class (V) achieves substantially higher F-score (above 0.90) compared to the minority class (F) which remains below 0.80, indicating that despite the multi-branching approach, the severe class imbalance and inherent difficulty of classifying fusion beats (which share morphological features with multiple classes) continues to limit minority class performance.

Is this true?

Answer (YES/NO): NO